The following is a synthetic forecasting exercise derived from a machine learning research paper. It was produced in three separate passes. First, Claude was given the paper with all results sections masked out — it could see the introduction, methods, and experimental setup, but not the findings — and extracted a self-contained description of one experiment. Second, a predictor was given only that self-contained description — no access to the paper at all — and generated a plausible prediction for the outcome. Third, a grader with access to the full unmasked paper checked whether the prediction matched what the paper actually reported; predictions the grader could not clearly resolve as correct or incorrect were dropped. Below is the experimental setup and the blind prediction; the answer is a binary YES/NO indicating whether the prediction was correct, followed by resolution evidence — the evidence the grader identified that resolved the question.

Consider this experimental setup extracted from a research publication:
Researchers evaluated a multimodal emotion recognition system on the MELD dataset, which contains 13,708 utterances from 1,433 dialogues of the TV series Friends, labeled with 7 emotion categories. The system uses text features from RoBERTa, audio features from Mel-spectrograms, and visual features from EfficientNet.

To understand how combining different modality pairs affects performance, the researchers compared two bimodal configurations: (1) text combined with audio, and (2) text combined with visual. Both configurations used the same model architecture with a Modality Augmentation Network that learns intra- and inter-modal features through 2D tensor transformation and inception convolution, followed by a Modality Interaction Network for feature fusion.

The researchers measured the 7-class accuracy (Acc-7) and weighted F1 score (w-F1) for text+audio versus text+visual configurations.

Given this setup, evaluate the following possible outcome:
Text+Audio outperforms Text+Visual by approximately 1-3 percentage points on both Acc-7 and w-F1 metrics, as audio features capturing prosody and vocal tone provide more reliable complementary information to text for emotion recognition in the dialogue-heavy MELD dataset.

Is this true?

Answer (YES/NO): NO